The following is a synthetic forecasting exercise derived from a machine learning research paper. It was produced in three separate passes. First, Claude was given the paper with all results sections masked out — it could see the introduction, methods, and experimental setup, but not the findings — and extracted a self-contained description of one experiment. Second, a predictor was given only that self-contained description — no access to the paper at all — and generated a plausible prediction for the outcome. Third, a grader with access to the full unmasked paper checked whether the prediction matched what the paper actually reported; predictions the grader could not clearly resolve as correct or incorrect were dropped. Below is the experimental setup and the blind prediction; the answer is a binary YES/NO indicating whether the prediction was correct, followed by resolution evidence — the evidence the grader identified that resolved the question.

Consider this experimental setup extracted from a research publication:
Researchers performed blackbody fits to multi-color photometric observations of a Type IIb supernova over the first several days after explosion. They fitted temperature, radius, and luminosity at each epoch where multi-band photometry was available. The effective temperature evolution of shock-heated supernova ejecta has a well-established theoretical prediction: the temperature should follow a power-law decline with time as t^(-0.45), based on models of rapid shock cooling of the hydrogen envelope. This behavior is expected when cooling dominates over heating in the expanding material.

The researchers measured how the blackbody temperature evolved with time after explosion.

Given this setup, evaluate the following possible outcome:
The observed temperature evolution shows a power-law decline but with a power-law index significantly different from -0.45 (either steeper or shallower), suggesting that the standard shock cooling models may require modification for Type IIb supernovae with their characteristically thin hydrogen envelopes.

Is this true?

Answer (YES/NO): NO